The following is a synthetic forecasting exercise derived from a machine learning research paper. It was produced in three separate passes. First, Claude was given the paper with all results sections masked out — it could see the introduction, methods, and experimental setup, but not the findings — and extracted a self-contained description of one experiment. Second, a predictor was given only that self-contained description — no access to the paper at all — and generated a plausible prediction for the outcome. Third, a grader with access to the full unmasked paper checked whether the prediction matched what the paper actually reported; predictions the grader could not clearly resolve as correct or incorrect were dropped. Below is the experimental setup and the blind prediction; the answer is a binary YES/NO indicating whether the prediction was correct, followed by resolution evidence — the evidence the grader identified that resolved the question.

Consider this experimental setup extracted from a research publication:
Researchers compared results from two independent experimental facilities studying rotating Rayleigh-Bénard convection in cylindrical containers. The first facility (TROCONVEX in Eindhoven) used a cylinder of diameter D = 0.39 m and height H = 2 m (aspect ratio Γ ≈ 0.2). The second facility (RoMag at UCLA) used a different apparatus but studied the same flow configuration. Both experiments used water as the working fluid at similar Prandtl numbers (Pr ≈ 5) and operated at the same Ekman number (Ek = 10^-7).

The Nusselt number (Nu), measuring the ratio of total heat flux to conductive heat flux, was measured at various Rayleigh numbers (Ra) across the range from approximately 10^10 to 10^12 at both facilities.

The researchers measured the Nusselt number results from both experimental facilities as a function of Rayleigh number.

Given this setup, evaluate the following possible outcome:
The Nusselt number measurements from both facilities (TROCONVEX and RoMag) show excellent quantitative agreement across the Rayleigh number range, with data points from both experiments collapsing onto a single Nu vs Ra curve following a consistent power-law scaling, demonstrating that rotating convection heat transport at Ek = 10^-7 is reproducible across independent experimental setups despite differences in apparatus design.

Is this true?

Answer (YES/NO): YES